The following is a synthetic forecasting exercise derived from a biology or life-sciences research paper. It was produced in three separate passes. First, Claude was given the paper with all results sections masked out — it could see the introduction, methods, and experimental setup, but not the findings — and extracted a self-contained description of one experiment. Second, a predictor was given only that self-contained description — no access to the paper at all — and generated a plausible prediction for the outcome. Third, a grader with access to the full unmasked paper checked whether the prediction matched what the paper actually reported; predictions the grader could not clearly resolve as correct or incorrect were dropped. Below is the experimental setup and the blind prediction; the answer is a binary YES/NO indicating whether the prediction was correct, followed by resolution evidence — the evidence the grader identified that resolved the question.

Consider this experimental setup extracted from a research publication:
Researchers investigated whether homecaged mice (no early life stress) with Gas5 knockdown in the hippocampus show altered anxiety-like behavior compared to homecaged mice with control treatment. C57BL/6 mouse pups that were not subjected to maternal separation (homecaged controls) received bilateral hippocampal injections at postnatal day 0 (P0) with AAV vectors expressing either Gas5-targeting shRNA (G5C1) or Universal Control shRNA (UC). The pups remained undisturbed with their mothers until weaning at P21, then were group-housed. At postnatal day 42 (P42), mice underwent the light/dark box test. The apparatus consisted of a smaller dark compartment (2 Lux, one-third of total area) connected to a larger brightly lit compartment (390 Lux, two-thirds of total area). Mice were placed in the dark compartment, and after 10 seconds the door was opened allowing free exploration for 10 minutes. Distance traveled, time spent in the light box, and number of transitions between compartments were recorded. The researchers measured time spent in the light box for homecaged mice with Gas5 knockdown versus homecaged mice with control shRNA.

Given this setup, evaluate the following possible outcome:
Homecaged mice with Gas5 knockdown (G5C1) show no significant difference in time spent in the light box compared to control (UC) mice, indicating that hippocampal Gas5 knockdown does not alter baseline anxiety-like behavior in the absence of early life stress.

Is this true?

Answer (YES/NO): YES